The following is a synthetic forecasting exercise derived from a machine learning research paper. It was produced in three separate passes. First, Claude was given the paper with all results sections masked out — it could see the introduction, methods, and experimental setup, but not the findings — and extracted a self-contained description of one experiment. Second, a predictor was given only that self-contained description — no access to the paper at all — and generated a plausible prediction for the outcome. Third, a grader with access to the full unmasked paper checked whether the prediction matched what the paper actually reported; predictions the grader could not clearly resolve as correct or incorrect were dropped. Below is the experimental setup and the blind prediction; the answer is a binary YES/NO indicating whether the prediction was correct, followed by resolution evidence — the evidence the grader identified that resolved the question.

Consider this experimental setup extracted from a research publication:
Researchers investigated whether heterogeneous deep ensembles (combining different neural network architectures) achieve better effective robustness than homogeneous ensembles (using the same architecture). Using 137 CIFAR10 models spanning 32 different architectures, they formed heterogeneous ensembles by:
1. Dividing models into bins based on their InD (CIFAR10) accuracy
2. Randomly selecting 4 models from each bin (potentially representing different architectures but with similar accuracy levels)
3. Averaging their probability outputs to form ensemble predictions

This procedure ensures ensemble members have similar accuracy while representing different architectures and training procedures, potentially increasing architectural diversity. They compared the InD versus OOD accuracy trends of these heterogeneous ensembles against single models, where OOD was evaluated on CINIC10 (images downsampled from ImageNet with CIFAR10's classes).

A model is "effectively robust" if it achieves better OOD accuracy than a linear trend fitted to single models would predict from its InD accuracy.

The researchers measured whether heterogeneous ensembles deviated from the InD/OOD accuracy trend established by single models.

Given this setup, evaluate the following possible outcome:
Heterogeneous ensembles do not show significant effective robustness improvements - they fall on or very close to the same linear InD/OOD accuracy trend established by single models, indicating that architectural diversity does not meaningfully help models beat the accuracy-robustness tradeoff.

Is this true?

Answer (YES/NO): YES